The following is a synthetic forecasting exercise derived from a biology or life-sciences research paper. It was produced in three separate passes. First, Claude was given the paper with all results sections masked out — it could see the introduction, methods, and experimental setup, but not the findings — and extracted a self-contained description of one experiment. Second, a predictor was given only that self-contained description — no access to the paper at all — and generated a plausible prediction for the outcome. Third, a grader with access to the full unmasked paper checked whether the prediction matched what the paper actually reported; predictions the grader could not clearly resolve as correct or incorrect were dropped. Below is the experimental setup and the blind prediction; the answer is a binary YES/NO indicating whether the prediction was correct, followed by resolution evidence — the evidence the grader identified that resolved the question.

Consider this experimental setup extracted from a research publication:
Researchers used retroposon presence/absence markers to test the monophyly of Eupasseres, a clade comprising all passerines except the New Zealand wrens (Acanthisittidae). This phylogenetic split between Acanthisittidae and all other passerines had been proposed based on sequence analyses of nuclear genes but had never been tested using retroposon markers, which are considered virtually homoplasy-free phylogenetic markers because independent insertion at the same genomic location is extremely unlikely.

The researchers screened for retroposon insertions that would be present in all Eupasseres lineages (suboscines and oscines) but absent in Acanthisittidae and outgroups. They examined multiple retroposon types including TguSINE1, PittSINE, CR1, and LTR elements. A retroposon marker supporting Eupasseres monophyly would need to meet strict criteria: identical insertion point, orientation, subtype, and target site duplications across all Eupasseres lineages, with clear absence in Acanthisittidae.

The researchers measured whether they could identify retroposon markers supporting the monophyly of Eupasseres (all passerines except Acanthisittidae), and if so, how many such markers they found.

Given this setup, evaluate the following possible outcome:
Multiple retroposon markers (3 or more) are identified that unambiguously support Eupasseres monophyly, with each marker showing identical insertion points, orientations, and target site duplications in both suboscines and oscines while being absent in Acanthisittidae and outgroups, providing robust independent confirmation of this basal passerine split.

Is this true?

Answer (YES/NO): YES